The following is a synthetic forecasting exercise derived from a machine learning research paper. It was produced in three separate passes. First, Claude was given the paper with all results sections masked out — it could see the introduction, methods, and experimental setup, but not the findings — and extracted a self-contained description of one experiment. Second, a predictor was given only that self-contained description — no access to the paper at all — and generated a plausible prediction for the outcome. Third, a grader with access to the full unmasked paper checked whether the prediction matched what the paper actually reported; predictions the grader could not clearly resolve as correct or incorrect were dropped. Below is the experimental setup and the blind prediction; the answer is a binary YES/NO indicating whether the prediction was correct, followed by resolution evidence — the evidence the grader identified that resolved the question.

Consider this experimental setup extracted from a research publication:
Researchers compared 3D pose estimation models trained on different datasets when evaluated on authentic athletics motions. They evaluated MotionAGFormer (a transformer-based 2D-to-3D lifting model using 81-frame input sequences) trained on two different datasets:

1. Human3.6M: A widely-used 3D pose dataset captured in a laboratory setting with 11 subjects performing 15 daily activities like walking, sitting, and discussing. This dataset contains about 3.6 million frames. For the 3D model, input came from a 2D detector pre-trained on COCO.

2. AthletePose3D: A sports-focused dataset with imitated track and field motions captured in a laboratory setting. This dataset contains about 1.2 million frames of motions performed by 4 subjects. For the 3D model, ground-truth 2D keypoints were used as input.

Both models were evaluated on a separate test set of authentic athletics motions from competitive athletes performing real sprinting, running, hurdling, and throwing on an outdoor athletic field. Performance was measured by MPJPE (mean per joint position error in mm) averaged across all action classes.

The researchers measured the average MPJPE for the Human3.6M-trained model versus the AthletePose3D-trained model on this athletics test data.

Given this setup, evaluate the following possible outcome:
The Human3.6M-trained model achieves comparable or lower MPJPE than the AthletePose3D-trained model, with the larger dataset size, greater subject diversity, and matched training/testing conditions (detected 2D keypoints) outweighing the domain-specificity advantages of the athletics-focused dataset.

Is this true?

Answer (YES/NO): NO